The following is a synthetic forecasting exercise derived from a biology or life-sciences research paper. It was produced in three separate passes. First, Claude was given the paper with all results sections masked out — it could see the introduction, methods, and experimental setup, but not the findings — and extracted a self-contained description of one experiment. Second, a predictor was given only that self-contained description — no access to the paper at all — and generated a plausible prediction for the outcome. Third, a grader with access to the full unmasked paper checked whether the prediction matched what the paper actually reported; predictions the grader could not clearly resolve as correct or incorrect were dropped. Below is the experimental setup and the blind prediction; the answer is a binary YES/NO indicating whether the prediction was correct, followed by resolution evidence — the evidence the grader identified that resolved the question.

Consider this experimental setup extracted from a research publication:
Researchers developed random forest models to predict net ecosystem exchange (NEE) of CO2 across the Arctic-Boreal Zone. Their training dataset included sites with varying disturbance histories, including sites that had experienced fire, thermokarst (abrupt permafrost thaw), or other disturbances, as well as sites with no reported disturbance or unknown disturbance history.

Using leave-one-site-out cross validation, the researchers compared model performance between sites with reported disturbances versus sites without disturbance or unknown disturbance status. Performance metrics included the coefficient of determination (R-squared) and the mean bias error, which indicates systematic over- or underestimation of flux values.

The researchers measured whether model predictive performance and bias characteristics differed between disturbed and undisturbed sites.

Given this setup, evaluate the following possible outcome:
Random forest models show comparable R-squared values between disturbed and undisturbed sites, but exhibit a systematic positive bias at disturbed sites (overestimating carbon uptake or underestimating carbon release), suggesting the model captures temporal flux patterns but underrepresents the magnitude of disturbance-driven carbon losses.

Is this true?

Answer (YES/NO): NO